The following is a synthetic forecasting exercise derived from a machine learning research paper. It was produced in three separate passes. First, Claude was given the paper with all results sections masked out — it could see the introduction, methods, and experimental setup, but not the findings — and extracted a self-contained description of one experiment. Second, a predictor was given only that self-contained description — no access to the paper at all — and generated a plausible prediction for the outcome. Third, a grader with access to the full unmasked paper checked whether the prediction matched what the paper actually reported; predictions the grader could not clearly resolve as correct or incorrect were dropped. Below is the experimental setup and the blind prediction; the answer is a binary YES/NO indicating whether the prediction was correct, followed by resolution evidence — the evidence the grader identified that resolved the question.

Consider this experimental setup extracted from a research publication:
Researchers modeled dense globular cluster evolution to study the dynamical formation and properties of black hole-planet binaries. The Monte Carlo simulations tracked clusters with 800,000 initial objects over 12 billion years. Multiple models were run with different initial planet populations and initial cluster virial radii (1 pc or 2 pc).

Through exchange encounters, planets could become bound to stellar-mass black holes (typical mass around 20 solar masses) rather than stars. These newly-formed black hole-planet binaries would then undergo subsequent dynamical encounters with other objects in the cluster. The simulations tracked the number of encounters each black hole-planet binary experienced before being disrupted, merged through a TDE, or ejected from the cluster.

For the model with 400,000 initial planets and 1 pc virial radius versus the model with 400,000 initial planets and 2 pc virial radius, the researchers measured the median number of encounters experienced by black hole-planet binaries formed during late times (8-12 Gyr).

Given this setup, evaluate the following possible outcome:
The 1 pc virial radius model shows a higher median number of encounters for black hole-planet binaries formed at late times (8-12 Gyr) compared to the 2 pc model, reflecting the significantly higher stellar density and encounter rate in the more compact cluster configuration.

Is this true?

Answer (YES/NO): YES